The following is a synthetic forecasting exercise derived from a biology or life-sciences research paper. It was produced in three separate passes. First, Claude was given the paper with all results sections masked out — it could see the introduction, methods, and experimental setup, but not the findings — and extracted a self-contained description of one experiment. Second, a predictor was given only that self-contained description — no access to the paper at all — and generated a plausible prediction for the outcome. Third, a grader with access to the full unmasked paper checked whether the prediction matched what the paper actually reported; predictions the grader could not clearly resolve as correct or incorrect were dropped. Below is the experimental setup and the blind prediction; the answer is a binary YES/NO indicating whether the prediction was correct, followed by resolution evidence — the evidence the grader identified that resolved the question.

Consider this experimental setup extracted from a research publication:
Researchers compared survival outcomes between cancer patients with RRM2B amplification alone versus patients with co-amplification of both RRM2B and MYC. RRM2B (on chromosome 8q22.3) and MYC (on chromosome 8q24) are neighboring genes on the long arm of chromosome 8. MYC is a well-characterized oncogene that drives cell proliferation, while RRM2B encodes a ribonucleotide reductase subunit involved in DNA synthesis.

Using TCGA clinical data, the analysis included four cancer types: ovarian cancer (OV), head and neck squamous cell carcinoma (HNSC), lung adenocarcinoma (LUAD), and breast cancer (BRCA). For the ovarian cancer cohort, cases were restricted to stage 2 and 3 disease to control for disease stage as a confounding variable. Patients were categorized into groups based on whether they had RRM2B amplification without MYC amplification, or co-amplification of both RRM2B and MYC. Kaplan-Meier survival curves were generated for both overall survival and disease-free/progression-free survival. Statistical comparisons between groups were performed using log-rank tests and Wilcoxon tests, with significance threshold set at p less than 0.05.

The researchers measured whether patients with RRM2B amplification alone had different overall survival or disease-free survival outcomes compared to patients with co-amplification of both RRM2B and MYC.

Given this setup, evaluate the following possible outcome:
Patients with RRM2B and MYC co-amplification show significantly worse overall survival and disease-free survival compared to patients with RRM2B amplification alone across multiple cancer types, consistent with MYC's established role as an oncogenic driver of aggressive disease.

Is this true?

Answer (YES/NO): NO